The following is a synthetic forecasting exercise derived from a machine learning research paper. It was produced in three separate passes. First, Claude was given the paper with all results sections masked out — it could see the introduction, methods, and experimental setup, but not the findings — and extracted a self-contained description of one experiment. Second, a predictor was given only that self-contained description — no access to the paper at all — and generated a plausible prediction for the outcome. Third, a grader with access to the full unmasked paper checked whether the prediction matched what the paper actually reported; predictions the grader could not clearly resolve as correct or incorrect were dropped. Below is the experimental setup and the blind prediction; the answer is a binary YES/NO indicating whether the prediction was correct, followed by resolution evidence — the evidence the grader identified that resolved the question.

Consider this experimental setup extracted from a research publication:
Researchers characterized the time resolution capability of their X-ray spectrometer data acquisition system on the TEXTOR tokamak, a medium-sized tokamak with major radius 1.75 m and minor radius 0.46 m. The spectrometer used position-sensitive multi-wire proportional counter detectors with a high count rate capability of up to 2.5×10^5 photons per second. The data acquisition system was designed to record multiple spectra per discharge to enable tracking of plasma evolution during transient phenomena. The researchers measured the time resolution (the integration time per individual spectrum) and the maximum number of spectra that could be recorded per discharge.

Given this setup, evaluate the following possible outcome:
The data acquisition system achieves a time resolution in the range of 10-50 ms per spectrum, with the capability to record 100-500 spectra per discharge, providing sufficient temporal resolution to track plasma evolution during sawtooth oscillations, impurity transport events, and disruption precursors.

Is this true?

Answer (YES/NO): NO